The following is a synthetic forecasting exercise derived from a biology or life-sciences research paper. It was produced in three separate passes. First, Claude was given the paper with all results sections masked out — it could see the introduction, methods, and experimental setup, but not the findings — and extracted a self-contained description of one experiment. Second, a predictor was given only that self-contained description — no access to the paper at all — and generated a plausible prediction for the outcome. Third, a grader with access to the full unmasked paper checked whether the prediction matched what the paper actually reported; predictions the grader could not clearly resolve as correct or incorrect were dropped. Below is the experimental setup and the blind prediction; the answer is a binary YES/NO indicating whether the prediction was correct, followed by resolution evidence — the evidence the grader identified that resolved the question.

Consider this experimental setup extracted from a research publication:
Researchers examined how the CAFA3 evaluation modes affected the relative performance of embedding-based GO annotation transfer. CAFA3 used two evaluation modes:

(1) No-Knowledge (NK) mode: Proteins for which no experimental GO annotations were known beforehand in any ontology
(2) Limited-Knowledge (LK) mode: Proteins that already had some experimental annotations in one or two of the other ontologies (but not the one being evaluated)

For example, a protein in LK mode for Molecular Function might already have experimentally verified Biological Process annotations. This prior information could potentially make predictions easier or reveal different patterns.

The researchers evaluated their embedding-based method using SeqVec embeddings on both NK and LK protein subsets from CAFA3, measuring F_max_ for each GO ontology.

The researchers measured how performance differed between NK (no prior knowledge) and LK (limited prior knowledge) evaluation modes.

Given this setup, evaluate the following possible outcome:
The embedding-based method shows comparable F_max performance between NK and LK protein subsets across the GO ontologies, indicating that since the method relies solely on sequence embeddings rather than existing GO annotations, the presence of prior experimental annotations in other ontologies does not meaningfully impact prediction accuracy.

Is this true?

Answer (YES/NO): NO